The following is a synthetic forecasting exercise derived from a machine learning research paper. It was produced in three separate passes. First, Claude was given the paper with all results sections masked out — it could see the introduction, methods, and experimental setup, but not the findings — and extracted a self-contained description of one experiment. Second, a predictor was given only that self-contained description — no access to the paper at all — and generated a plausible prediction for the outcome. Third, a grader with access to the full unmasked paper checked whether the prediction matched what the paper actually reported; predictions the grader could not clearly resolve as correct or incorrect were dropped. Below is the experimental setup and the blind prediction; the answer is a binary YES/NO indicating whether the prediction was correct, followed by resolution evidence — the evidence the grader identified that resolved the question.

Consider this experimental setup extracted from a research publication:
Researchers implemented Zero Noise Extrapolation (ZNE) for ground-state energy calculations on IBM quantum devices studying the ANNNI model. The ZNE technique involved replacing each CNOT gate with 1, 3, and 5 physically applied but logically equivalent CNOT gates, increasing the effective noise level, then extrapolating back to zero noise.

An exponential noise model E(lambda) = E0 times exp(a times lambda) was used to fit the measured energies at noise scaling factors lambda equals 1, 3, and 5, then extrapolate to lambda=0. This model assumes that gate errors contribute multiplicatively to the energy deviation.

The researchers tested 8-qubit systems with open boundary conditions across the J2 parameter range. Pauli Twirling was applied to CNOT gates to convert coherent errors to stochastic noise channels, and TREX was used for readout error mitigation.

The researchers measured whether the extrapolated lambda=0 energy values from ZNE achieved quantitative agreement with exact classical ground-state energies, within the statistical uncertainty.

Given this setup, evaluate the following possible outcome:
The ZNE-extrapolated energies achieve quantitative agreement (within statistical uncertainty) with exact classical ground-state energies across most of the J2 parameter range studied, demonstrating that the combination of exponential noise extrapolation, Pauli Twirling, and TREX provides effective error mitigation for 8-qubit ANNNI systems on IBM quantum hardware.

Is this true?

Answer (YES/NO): NO